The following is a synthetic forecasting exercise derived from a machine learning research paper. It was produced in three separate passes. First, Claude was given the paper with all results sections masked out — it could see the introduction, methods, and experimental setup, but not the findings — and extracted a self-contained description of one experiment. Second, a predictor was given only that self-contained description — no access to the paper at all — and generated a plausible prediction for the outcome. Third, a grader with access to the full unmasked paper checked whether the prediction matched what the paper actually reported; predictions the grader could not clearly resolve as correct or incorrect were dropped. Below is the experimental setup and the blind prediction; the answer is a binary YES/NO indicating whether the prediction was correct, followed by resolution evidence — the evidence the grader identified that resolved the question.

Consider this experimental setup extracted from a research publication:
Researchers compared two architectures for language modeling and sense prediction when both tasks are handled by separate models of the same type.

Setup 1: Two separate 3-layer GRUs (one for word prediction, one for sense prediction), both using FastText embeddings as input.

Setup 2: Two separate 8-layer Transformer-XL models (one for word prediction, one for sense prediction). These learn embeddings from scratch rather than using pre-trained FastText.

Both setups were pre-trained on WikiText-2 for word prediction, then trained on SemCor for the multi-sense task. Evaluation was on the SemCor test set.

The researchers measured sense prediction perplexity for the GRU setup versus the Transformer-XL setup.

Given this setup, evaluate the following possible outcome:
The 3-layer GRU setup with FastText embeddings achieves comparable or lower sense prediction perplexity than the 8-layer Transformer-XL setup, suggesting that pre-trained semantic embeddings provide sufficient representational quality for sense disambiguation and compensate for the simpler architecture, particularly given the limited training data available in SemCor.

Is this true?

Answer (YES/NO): NO